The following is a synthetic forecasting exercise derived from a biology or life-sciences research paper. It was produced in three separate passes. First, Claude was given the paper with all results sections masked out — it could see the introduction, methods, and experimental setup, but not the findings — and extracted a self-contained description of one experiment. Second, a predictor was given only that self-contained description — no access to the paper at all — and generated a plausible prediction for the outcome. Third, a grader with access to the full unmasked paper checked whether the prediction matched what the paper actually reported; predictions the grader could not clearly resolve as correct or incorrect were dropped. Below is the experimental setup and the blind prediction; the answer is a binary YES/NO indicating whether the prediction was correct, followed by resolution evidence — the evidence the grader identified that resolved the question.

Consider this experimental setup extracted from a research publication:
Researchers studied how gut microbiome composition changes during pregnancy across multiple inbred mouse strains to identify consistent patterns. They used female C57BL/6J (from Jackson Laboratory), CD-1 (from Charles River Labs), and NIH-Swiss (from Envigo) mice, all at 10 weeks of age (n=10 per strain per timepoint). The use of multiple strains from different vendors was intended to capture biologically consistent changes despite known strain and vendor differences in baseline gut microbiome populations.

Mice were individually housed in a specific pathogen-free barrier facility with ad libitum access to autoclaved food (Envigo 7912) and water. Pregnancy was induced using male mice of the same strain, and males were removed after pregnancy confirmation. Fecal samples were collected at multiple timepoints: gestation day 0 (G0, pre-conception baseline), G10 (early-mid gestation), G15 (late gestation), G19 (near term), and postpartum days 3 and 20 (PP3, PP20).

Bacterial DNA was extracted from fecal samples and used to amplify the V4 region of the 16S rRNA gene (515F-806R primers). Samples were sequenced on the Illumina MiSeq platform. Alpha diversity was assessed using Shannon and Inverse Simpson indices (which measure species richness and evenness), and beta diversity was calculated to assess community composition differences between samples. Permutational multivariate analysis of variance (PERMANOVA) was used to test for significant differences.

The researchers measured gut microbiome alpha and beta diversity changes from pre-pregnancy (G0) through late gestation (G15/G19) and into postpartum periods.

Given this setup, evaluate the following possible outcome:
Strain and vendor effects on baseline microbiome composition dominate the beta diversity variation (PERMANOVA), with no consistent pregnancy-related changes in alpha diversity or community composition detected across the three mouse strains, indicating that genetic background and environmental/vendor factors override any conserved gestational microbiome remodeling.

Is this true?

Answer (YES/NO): NO